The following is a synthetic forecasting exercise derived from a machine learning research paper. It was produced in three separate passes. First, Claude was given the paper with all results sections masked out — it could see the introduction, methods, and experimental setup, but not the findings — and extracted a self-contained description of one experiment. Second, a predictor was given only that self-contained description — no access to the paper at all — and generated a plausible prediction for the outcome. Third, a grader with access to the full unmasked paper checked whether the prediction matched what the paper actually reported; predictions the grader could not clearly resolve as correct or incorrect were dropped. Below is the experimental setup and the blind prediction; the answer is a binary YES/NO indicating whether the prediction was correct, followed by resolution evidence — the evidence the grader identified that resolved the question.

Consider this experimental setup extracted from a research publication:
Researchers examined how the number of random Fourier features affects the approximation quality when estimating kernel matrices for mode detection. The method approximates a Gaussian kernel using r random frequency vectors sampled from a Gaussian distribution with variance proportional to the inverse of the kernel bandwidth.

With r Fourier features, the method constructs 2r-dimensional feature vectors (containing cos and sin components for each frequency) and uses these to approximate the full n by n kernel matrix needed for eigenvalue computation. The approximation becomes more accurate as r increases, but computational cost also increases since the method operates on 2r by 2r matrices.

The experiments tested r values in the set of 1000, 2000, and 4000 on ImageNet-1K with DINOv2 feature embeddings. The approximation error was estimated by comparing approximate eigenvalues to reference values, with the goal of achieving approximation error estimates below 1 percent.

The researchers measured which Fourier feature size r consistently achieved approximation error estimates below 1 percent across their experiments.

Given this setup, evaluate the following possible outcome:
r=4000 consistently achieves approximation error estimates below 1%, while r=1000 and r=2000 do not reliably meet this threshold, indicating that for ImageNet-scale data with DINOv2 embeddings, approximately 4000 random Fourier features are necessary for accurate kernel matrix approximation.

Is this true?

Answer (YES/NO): NO